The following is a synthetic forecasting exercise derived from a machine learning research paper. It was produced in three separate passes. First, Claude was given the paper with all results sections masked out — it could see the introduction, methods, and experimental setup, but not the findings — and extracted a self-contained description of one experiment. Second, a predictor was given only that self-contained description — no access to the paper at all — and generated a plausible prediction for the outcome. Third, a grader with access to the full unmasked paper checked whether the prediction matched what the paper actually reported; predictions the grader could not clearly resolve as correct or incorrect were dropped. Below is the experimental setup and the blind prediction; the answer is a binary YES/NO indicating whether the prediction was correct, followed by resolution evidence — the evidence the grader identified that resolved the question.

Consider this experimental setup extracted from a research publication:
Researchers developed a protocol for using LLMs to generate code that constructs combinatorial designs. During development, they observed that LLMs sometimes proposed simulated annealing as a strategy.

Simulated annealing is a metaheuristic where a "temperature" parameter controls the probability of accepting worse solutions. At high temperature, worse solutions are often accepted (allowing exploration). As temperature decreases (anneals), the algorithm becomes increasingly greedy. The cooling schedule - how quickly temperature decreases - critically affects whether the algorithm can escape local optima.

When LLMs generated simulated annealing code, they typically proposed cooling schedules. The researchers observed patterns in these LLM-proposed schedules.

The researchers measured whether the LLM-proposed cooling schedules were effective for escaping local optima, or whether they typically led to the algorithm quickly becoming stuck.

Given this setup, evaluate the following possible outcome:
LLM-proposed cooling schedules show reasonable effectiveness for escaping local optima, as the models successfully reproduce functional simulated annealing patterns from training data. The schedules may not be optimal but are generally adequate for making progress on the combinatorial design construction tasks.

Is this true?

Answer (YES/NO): NO